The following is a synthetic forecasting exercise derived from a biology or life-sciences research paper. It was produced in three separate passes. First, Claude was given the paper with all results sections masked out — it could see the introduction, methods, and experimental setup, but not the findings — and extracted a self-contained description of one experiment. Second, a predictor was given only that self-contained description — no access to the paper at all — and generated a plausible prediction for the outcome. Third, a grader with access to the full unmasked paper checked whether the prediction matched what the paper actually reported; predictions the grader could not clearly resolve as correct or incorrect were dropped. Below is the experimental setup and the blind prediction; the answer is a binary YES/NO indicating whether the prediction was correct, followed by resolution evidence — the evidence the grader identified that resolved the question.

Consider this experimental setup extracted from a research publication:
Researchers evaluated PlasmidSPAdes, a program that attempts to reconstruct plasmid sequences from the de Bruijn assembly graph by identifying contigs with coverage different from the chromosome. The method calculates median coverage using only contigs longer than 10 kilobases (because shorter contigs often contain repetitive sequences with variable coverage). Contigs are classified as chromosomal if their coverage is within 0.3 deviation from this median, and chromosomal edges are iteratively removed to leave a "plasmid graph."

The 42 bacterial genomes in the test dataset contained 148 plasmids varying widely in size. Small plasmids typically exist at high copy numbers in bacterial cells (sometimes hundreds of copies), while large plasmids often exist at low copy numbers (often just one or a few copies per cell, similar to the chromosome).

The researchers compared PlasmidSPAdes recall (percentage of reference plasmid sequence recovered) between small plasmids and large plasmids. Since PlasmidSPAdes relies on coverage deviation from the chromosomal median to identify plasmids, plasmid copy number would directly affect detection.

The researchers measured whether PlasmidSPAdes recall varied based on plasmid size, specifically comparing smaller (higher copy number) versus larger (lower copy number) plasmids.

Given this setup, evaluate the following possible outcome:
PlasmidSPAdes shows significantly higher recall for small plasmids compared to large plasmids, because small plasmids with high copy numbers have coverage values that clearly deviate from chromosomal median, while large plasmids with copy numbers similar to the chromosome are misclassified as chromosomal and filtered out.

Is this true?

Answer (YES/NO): NO